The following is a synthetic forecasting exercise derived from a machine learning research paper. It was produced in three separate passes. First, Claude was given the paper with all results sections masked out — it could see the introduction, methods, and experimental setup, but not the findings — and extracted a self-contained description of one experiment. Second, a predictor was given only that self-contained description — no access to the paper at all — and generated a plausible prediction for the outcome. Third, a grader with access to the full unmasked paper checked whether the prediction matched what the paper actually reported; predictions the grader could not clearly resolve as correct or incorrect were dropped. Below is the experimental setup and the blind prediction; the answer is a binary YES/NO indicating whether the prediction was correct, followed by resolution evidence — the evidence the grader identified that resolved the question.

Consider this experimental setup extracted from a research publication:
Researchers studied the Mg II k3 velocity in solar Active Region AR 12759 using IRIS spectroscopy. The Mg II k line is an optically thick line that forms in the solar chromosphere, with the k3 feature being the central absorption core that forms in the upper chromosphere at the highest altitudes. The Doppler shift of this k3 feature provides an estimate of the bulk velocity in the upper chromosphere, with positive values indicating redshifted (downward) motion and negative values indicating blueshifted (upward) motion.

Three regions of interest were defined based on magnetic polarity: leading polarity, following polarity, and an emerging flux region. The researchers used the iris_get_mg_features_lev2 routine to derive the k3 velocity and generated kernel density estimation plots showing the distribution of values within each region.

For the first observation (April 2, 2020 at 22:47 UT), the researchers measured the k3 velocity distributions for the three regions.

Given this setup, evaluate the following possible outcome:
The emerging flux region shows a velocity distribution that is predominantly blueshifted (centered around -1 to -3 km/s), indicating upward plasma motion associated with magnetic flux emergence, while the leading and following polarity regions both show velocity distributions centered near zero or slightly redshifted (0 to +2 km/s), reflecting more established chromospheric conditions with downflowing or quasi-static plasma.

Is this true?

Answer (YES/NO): NO